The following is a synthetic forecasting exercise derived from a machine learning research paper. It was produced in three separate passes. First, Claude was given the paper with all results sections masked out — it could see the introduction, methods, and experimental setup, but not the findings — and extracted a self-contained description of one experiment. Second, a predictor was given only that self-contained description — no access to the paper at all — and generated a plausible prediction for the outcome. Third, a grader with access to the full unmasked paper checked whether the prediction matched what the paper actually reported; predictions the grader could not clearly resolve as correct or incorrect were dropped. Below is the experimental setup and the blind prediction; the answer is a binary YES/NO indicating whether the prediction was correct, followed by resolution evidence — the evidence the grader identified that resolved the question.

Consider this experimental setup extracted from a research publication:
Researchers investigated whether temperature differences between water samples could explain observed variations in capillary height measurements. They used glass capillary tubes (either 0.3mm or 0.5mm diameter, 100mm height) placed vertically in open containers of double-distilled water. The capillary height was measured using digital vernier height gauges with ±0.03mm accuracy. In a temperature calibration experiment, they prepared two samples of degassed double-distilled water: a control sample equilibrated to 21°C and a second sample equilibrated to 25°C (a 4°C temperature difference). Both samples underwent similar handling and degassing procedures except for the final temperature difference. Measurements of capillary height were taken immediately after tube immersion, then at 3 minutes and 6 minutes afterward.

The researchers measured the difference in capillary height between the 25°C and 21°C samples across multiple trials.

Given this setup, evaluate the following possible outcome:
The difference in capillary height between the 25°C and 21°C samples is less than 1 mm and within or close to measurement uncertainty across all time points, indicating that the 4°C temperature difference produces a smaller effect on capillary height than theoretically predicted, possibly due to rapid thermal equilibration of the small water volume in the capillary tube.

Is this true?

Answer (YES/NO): YES